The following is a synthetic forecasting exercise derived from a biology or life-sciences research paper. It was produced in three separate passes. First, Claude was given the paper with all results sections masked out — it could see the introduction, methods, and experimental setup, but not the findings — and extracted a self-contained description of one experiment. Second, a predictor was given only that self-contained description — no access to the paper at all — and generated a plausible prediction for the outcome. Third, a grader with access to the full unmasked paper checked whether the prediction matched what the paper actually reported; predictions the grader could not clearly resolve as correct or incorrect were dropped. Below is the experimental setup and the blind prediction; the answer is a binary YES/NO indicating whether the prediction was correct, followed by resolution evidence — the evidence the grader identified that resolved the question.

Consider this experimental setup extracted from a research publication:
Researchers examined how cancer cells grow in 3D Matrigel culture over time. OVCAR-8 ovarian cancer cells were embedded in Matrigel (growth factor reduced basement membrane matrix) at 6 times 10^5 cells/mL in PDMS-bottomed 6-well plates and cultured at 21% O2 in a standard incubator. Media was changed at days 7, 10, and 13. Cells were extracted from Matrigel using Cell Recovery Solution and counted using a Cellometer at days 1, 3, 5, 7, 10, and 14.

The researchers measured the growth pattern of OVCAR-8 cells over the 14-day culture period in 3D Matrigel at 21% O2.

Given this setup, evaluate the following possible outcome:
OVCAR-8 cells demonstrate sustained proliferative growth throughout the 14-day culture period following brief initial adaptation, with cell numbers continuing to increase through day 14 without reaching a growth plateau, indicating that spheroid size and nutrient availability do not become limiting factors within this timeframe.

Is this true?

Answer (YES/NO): YES